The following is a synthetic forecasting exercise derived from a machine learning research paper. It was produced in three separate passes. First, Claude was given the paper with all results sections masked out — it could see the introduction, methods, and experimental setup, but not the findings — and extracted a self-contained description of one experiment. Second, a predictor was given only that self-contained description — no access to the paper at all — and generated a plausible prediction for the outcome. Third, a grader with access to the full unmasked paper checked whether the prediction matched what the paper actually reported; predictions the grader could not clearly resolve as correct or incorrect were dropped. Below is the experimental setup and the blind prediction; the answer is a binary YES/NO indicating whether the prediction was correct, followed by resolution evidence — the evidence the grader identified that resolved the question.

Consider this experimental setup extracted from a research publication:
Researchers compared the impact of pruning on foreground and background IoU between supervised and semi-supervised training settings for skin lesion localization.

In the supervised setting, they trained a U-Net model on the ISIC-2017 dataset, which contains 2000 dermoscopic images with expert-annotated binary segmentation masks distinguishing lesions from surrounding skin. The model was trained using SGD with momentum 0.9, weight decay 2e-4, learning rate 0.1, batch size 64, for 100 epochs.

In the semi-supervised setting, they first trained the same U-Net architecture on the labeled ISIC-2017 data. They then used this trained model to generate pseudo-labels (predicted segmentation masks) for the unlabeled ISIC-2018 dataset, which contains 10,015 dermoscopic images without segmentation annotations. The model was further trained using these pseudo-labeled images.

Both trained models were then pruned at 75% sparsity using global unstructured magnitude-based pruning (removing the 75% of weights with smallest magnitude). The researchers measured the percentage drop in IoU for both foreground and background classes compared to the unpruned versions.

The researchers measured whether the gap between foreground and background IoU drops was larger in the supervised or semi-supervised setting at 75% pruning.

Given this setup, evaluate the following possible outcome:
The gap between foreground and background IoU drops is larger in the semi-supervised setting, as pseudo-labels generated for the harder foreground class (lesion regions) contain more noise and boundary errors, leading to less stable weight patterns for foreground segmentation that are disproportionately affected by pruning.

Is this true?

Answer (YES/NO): YES